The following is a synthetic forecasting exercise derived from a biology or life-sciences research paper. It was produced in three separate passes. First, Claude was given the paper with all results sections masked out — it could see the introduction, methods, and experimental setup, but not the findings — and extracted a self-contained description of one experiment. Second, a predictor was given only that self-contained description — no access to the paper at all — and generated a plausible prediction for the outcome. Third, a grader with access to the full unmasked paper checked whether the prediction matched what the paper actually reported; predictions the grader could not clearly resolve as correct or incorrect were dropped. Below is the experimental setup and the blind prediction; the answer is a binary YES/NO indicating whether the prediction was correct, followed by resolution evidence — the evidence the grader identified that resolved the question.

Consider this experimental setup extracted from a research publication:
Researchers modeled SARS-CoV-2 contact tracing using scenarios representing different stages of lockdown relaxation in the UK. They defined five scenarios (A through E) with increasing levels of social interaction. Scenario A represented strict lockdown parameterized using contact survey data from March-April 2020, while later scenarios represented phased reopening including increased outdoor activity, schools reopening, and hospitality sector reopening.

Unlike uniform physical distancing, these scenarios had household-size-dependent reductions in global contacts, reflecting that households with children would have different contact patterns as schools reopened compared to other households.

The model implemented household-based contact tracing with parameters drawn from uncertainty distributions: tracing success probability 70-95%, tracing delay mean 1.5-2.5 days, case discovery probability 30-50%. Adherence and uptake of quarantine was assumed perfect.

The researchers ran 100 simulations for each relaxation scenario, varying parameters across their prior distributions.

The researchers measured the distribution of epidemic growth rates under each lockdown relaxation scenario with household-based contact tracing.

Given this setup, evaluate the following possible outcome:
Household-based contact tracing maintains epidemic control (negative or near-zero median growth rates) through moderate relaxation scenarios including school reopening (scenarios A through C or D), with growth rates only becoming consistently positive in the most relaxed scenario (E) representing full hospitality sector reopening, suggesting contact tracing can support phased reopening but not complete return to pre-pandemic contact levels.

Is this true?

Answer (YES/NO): NO